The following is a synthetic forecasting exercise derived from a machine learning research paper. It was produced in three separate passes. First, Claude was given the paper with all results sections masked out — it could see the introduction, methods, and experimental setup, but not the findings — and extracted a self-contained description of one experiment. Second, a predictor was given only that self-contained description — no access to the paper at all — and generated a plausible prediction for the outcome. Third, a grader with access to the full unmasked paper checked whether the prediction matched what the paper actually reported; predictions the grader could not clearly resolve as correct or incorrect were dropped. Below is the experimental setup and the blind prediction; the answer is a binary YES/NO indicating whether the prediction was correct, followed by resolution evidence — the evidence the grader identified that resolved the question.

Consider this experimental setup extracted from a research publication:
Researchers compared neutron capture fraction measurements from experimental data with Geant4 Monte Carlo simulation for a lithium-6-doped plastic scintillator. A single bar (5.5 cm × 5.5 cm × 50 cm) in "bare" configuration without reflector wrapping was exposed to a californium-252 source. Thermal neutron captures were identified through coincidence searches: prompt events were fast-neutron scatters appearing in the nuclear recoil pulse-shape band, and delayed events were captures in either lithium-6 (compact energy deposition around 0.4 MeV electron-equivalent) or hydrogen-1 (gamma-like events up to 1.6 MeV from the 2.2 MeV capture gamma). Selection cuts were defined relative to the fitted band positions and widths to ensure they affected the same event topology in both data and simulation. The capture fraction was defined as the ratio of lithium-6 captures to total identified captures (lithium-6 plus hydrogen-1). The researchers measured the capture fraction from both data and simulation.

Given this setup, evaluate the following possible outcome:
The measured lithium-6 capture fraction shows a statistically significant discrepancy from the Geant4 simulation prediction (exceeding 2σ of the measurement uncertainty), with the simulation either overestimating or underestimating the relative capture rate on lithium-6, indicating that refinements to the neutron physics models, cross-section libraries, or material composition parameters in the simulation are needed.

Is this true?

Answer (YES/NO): NO